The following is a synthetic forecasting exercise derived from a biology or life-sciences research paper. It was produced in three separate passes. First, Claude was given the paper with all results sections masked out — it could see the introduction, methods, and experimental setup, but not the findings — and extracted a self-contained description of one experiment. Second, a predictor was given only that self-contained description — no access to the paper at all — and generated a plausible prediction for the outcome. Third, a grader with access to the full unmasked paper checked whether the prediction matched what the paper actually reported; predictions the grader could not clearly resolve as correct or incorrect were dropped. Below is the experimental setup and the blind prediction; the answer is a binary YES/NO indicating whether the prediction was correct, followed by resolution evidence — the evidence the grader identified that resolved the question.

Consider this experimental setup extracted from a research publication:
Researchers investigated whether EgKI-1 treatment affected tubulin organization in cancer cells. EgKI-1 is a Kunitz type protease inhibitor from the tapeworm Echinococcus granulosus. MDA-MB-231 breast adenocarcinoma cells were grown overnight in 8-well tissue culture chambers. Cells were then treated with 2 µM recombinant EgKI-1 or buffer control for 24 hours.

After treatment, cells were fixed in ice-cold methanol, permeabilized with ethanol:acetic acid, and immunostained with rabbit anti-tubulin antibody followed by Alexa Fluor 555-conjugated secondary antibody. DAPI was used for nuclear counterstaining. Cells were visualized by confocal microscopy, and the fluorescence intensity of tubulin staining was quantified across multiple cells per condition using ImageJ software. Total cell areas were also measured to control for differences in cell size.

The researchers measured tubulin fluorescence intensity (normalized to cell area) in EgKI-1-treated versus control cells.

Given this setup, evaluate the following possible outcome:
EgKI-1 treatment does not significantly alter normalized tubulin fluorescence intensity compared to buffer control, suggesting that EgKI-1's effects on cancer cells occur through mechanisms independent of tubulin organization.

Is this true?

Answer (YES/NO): NO